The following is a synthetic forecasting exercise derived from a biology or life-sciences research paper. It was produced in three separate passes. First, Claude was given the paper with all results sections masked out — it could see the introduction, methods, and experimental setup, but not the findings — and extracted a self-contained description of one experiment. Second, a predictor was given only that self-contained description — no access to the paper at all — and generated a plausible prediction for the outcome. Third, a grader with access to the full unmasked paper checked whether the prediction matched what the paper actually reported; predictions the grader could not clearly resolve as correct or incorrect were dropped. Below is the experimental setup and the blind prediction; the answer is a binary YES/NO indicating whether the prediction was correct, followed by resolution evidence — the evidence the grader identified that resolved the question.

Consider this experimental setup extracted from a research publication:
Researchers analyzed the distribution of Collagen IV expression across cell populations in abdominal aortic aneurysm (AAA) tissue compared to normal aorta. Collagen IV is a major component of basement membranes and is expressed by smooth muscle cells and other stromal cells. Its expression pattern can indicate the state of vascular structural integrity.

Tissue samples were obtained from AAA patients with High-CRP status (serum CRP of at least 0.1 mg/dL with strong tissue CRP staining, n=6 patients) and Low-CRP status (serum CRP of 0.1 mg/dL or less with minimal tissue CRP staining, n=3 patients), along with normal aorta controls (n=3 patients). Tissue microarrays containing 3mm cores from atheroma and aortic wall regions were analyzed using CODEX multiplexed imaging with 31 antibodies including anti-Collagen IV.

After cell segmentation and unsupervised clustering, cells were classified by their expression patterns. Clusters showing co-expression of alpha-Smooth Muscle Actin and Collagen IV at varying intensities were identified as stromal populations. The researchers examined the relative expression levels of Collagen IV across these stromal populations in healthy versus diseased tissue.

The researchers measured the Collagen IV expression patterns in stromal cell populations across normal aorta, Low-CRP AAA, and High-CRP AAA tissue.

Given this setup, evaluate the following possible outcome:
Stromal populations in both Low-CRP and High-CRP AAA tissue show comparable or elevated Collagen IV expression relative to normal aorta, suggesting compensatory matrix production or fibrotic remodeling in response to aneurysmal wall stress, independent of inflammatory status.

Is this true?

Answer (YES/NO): NO